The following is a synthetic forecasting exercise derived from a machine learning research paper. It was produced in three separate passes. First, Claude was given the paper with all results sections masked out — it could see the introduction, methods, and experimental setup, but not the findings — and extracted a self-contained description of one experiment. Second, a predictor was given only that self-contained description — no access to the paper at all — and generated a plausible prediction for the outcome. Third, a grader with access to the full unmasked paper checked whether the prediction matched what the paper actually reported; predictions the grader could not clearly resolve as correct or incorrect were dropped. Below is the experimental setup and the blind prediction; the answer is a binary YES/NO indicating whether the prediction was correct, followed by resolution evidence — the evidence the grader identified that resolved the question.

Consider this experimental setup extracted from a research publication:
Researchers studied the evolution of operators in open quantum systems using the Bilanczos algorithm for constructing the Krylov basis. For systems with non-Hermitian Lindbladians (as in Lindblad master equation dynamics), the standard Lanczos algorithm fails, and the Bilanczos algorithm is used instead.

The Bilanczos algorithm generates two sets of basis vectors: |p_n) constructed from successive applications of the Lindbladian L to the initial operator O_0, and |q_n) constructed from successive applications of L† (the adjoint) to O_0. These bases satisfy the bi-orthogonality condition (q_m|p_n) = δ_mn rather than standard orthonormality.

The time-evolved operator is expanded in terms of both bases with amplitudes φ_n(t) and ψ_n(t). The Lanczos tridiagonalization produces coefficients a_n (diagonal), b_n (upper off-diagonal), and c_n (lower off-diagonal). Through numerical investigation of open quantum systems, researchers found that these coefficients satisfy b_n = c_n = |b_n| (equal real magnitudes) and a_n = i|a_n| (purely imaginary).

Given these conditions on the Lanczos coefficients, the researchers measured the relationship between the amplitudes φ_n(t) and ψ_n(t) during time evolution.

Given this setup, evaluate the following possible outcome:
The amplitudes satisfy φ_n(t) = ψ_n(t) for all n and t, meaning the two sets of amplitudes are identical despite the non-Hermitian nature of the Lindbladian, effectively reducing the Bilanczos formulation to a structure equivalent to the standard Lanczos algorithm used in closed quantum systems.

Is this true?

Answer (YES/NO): YES